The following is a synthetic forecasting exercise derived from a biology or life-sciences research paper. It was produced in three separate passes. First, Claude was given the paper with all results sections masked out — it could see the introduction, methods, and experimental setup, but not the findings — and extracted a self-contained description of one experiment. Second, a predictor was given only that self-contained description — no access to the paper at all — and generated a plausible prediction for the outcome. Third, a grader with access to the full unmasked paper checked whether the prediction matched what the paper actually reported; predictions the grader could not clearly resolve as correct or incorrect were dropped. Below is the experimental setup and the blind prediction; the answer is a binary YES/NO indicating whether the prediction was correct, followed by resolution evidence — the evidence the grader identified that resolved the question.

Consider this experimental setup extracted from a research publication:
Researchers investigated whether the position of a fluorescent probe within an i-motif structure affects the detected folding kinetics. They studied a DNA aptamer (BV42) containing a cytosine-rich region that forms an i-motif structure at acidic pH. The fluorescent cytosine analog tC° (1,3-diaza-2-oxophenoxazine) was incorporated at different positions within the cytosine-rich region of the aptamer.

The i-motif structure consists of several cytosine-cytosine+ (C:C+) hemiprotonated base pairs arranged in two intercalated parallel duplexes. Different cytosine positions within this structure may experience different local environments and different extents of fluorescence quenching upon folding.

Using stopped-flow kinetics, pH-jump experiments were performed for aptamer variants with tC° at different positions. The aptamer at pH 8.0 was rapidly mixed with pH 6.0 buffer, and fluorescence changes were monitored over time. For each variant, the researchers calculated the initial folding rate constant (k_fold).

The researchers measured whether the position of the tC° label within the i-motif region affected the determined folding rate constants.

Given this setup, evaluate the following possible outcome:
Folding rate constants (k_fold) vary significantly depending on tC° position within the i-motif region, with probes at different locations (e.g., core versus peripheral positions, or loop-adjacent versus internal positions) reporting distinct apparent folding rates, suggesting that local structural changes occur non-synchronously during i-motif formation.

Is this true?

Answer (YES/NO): YES